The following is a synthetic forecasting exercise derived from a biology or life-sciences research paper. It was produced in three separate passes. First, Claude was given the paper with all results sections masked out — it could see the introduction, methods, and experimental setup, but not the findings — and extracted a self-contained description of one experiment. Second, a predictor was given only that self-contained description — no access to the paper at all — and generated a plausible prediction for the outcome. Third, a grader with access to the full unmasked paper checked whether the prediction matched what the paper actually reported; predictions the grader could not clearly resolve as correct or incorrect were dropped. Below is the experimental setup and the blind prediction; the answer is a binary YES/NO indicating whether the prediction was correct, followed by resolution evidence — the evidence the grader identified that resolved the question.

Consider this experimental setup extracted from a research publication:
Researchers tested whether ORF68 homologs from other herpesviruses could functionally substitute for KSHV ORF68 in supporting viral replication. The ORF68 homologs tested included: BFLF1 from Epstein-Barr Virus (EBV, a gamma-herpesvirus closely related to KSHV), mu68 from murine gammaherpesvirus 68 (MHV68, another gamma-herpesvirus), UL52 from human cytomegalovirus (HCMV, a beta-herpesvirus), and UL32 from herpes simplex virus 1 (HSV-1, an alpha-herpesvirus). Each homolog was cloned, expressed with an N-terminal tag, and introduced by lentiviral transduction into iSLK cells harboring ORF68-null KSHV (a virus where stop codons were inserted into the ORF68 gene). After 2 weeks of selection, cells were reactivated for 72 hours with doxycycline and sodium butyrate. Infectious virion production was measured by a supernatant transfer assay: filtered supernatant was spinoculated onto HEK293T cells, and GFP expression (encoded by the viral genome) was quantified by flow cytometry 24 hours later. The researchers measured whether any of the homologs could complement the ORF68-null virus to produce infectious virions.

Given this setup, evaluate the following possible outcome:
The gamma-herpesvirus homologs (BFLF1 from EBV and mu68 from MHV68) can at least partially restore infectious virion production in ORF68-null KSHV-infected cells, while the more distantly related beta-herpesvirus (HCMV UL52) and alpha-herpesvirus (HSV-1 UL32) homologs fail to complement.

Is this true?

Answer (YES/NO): YES